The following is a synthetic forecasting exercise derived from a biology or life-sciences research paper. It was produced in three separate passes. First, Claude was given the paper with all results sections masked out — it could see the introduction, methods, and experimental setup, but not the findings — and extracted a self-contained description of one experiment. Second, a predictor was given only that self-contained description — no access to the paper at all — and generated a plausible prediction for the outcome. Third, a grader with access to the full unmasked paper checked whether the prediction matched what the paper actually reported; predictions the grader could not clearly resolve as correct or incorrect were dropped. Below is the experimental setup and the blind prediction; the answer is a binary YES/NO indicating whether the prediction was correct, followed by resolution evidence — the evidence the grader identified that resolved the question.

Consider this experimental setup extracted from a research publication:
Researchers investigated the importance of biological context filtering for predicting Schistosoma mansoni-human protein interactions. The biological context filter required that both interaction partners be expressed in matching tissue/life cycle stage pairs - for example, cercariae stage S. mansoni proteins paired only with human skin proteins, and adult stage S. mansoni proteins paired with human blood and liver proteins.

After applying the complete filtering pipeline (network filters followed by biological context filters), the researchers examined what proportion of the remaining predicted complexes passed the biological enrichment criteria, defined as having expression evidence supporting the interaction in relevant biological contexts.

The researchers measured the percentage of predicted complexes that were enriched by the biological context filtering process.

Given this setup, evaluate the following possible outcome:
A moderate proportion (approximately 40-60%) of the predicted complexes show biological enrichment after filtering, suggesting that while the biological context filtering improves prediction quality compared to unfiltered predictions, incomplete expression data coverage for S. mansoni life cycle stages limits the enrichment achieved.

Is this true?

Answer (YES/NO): NO